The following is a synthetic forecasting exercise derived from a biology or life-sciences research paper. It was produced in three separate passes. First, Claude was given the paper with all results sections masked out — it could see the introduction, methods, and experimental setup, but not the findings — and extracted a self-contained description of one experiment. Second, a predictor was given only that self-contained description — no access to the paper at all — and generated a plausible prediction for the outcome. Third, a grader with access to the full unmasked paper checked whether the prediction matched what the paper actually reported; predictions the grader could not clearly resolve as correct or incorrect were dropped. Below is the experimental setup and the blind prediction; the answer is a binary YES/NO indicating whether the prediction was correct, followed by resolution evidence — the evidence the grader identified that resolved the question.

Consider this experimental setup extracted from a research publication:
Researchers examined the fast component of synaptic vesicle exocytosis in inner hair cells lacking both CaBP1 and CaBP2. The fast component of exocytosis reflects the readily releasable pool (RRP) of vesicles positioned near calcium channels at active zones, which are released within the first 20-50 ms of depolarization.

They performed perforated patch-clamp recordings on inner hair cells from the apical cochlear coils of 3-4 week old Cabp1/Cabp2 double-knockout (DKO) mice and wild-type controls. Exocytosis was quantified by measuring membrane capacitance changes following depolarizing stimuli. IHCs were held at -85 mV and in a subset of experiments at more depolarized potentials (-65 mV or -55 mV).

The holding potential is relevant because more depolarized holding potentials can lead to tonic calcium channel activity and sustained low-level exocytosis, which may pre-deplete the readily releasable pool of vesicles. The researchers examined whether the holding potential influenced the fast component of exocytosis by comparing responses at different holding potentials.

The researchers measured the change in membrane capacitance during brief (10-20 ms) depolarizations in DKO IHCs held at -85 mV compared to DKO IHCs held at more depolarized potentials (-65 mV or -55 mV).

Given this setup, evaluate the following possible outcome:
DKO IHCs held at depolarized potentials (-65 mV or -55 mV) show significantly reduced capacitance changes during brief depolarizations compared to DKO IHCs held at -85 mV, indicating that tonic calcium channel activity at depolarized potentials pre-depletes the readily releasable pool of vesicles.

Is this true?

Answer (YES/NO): NO